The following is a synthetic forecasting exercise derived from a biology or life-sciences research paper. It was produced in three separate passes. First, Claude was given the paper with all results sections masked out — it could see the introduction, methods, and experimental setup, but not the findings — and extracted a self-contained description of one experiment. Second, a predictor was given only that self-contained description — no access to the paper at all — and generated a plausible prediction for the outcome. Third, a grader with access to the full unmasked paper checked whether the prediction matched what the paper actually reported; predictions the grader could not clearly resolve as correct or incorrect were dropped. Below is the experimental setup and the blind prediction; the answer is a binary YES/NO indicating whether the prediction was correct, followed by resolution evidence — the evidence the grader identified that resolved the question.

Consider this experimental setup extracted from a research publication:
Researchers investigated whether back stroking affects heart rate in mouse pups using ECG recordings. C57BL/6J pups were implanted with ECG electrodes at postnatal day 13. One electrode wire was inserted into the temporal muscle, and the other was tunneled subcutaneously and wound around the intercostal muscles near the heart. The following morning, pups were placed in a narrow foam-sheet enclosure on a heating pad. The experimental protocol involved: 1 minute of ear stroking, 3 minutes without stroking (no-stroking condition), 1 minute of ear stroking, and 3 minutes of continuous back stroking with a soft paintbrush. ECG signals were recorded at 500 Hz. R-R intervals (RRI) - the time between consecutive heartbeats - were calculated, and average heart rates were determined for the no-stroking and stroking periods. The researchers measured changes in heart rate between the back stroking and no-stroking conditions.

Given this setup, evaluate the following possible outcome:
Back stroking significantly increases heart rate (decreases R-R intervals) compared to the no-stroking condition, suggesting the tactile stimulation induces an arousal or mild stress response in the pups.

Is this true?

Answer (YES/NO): NO